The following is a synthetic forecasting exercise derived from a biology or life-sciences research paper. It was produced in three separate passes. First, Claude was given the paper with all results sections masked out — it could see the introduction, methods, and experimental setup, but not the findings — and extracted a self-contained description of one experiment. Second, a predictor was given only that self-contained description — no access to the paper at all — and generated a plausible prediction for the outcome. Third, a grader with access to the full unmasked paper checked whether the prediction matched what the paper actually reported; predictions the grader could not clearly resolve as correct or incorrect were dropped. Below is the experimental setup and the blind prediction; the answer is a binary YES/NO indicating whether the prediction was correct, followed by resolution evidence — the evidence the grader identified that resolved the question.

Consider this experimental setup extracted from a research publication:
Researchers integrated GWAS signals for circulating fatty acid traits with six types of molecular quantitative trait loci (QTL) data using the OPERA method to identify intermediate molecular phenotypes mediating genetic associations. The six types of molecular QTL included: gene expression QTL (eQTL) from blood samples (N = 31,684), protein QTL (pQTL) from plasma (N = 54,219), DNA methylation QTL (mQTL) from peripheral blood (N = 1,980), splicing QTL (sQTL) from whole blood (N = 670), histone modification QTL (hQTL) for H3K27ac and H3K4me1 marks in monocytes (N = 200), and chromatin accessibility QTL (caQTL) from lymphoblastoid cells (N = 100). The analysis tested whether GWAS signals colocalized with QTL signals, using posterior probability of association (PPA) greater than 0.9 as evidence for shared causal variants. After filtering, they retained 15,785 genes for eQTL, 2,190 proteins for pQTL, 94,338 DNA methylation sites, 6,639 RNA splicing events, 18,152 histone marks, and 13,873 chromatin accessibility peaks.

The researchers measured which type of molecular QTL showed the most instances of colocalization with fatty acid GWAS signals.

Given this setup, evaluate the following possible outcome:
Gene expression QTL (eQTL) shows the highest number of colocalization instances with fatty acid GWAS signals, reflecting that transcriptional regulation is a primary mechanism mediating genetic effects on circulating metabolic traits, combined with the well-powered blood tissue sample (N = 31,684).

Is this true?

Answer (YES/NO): NO